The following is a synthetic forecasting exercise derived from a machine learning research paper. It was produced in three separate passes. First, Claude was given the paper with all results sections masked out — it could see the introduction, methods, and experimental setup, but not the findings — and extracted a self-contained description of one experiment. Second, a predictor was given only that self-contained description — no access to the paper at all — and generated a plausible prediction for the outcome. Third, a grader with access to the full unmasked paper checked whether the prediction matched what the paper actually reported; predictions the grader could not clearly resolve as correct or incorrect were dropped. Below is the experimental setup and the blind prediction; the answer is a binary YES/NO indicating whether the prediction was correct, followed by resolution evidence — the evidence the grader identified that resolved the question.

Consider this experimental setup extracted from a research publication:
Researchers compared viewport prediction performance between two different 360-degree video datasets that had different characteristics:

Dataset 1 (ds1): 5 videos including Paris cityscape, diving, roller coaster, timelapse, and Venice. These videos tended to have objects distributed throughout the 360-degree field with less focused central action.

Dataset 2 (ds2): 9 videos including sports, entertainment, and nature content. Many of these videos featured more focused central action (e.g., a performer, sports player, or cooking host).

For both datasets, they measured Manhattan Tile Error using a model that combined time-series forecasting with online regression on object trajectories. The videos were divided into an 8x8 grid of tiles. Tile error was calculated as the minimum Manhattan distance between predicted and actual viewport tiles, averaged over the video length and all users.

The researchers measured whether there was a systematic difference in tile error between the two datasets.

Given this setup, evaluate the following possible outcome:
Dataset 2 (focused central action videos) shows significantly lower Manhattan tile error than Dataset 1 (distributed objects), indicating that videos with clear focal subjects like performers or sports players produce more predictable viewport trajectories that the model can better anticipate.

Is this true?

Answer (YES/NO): YES